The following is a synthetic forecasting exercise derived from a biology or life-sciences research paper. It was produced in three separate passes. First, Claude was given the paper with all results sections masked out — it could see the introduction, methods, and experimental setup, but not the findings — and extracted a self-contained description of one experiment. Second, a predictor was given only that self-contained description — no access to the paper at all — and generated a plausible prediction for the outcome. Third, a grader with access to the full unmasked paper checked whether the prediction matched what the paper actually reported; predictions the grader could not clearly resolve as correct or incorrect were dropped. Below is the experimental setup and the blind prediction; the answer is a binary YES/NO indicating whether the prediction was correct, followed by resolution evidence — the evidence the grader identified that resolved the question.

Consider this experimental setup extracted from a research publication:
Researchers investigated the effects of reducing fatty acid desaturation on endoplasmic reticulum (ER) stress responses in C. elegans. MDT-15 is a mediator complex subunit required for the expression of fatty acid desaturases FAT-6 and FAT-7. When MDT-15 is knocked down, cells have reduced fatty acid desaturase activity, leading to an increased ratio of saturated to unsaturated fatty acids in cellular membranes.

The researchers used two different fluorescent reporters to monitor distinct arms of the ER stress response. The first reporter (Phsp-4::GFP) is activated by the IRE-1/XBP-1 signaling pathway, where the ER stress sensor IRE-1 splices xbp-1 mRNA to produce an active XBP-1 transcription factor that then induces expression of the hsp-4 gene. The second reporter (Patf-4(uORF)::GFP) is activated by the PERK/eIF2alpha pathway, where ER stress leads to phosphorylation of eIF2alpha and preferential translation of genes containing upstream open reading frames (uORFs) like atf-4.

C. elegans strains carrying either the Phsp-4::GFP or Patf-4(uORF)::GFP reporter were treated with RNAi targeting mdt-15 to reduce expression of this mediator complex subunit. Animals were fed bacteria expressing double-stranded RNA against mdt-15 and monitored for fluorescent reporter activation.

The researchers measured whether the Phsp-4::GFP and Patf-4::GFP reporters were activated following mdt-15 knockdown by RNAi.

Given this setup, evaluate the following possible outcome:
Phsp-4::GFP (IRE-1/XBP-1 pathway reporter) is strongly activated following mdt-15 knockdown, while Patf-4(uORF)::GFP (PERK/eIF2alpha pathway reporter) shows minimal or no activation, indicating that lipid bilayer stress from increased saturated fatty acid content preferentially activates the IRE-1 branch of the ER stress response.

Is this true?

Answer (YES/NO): NO